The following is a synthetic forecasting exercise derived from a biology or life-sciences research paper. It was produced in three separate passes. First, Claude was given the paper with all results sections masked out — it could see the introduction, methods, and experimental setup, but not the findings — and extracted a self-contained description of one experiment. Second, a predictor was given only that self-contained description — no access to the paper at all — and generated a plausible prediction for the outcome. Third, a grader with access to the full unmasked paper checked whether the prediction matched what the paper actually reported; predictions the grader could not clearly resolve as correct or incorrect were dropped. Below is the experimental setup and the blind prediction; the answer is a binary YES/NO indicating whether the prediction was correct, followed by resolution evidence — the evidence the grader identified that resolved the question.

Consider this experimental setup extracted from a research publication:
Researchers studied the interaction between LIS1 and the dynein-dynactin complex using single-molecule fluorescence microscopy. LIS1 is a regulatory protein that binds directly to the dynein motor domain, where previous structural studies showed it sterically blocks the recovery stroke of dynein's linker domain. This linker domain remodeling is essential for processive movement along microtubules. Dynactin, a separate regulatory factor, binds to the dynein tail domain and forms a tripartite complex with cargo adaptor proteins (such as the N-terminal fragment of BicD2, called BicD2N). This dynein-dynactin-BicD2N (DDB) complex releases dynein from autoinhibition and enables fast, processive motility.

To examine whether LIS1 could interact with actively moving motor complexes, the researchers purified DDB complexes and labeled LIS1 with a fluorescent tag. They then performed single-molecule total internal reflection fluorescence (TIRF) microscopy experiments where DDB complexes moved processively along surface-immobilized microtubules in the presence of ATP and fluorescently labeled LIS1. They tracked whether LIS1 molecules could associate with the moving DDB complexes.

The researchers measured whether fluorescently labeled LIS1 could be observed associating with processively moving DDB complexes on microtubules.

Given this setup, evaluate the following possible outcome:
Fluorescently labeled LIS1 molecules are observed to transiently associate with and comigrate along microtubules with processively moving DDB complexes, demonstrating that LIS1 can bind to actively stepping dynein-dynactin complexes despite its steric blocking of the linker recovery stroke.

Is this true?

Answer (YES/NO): NO